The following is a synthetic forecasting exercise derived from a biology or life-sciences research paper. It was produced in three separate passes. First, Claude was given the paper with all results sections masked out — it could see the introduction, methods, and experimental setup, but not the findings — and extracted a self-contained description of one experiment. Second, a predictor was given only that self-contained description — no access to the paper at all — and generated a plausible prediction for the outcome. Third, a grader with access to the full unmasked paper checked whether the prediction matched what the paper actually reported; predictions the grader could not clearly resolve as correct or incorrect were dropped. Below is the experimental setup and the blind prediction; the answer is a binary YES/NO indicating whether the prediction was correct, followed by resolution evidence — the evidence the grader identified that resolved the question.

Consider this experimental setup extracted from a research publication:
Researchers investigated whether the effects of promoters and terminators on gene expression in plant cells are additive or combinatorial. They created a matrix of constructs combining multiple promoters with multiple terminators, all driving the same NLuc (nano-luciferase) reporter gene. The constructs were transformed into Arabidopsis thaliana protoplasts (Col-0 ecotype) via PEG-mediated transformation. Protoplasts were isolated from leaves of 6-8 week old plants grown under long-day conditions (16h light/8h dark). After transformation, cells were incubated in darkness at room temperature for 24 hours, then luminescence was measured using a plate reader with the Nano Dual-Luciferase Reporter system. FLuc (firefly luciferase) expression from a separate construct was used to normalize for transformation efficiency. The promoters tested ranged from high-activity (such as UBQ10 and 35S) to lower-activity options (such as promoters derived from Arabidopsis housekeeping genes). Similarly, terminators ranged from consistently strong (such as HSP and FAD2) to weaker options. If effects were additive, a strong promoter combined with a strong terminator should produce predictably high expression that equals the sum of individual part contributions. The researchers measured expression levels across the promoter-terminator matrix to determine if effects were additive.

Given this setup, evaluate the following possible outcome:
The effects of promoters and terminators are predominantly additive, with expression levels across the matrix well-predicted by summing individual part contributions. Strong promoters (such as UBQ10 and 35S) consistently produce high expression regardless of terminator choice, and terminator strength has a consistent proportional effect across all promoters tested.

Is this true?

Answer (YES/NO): NO